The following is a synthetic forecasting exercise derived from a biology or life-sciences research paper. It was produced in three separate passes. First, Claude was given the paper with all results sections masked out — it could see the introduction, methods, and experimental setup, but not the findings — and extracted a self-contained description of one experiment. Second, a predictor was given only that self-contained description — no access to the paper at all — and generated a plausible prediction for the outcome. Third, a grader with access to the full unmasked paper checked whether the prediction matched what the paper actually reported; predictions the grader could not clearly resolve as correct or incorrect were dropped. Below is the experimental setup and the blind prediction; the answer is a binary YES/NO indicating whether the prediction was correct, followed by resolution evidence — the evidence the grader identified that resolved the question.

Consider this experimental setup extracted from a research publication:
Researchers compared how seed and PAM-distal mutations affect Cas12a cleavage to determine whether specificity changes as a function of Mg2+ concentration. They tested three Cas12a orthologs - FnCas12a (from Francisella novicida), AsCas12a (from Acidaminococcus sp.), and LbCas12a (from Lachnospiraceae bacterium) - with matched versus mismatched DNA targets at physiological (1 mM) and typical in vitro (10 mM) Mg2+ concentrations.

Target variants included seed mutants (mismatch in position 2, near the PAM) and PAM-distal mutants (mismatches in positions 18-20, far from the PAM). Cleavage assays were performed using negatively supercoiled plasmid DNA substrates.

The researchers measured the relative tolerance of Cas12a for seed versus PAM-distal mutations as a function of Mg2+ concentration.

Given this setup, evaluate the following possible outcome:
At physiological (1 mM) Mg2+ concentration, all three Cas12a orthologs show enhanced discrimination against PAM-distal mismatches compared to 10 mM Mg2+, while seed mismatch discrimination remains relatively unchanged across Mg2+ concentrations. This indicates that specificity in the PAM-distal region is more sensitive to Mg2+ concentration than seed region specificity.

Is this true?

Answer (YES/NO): NO